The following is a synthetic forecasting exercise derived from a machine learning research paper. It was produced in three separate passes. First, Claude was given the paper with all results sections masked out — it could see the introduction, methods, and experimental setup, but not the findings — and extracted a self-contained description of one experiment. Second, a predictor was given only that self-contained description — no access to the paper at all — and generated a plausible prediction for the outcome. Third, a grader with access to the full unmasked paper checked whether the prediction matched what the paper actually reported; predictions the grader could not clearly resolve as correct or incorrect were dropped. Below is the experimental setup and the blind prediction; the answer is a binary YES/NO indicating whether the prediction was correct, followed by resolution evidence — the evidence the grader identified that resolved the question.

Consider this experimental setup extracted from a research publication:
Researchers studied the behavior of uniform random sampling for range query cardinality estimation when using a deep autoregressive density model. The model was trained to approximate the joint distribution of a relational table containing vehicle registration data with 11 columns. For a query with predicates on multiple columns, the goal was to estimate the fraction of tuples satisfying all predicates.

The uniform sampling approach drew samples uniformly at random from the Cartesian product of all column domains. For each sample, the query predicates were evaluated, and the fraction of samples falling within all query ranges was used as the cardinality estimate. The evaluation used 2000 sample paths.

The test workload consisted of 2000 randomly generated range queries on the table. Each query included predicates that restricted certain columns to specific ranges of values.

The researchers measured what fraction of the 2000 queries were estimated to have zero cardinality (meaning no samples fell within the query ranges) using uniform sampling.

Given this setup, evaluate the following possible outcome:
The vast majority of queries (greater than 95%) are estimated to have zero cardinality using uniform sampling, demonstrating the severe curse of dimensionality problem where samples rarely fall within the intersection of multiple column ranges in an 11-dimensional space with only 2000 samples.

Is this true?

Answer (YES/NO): NO